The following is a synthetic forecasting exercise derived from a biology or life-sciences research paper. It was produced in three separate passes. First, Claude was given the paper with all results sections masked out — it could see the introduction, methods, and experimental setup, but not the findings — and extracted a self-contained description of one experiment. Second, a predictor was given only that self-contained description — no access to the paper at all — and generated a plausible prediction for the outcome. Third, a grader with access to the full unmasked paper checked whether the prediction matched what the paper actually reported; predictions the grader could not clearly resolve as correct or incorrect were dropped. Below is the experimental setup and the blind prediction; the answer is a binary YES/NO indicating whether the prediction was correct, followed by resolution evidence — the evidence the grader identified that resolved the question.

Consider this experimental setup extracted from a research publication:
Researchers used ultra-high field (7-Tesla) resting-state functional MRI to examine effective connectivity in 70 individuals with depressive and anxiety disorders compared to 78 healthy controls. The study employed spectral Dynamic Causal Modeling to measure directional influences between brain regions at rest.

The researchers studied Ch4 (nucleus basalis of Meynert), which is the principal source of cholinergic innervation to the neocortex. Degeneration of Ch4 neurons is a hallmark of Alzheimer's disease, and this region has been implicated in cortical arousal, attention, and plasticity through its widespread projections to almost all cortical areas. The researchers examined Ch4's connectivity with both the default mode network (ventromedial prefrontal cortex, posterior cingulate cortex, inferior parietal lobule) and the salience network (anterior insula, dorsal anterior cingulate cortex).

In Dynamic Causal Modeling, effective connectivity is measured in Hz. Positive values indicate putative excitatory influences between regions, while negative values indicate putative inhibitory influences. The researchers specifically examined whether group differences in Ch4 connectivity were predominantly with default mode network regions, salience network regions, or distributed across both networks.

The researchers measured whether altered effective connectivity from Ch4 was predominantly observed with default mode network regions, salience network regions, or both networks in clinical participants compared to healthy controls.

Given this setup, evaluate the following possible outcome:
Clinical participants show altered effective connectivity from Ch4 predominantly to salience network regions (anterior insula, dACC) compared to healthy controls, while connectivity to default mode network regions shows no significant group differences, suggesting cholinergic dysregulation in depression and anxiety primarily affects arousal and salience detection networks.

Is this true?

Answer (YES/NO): NO